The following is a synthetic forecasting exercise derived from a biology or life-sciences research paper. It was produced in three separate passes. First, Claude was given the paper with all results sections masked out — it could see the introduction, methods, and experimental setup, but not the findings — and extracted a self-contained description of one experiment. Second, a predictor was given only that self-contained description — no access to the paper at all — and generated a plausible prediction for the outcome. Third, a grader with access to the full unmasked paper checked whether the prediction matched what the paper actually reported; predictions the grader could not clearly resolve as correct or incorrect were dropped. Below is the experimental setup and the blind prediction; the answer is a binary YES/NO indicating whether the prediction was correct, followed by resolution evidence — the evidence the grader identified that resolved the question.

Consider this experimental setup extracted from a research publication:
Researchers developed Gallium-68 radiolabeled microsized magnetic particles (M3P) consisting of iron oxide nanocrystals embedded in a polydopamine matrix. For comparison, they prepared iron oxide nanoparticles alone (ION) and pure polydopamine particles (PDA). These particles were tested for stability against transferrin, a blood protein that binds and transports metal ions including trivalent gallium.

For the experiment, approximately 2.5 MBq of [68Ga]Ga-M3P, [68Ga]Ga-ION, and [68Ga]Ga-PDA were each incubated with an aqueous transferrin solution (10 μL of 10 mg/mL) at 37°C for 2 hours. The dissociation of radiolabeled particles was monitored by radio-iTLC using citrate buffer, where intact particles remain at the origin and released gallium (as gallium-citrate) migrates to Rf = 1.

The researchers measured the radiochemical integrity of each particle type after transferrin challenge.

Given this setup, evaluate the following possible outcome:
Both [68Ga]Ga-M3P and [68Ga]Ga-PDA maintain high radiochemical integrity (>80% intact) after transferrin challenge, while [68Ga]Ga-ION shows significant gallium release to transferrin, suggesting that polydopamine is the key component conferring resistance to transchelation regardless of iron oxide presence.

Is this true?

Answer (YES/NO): NO